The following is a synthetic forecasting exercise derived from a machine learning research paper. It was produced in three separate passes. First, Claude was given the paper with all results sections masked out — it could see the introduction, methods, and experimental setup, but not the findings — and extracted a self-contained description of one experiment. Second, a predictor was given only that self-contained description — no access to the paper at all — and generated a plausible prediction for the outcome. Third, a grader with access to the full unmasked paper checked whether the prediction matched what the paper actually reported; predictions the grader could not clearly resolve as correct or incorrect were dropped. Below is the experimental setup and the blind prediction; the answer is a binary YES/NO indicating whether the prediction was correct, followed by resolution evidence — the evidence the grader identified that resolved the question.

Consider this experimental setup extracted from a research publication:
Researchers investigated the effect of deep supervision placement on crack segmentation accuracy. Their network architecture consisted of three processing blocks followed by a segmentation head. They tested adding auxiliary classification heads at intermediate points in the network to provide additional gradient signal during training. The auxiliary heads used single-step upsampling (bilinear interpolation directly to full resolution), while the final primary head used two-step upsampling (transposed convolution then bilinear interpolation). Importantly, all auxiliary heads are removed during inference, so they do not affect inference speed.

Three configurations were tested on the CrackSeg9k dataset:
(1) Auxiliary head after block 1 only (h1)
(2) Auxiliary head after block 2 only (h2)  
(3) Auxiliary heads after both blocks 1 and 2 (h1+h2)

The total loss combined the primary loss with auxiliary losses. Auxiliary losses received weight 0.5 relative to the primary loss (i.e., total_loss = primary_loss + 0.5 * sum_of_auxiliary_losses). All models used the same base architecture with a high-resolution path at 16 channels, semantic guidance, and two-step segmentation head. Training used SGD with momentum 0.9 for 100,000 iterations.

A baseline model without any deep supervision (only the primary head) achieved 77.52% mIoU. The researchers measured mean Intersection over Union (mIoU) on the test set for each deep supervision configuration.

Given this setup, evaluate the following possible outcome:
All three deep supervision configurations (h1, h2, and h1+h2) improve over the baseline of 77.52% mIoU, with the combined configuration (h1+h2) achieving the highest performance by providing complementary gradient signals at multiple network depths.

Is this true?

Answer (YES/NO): YES